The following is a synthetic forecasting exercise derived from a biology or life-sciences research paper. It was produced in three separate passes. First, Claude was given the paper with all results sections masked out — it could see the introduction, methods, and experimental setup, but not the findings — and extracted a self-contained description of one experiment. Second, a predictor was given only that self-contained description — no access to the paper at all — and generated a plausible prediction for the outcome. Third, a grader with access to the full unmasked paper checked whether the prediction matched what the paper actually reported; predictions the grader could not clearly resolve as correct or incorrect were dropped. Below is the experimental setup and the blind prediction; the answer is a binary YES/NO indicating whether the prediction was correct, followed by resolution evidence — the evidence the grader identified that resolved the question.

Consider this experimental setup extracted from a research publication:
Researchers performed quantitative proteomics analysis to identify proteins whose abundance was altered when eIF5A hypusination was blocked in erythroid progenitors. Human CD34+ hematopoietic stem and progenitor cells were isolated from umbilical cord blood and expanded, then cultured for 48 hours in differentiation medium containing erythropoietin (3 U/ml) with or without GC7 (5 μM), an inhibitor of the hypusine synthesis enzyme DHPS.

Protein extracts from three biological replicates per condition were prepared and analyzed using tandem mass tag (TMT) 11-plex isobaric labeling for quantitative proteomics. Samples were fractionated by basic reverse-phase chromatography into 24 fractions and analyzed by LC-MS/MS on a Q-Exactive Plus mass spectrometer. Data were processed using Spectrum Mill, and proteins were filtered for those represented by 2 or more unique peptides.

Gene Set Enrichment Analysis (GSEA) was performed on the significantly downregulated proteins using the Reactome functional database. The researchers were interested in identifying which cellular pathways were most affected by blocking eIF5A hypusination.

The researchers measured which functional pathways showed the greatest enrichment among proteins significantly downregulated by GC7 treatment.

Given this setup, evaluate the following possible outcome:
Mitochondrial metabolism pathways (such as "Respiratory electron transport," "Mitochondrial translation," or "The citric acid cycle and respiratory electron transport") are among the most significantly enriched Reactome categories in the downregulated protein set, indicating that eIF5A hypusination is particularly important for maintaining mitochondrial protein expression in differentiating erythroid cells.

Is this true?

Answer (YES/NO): YES